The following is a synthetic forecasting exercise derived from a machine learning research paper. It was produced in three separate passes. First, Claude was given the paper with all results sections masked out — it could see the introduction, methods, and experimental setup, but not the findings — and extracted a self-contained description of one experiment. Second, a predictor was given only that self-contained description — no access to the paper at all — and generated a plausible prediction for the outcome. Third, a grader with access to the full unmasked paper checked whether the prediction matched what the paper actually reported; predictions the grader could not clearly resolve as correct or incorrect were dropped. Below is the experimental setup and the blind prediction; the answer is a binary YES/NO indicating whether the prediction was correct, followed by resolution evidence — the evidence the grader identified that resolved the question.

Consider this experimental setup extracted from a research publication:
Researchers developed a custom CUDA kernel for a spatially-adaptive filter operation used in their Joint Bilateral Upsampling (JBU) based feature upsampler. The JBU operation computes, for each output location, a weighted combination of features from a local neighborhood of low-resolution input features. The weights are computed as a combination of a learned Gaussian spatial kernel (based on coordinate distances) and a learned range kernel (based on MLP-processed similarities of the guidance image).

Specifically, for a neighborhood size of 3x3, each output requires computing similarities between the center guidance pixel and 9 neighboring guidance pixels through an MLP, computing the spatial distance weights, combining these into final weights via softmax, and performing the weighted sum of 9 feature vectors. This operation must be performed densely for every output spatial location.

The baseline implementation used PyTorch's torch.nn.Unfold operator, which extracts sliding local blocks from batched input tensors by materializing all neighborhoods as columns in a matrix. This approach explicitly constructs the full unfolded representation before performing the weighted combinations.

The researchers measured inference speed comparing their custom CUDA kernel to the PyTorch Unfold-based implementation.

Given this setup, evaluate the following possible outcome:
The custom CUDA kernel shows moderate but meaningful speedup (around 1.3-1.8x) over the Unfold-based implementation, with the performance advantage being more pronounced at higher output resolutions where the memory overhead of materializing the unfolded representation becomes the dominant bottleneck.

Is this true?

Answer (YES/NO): NO